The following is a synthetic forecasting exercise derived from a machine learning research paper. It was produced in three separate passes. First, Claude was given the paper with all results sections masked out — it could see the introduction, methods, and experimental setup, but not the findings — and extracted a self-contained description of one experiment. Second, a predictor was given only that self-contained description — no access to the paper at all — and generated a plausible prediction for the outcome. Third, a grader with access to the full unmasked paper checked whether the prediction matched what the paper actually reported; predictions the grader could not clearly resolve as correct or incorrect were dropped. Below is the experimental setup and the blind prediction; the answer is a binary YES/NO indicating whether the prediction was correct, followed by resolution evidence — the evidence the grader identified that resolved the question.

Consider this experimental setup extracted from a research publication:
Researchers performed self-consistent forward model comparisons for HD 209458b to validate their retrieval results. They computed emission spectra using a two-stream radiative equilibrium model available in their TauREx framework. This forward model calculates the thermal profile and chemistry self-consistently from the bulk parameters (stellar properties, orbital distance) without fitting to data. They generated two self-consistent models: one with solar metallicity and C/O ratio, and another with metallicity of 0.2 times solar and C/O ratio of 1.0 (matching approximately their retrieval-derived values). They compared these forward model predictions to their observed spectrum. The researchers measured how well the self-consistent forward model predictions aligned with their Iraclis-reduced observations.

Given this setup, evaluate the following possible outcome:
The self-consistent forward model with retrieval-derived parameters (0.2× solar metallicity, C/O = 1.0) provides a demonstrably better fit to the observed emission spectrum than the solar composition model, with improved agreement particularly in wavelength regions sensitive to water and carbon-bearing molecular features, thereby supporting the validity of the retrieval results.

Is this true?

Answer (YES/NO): NO